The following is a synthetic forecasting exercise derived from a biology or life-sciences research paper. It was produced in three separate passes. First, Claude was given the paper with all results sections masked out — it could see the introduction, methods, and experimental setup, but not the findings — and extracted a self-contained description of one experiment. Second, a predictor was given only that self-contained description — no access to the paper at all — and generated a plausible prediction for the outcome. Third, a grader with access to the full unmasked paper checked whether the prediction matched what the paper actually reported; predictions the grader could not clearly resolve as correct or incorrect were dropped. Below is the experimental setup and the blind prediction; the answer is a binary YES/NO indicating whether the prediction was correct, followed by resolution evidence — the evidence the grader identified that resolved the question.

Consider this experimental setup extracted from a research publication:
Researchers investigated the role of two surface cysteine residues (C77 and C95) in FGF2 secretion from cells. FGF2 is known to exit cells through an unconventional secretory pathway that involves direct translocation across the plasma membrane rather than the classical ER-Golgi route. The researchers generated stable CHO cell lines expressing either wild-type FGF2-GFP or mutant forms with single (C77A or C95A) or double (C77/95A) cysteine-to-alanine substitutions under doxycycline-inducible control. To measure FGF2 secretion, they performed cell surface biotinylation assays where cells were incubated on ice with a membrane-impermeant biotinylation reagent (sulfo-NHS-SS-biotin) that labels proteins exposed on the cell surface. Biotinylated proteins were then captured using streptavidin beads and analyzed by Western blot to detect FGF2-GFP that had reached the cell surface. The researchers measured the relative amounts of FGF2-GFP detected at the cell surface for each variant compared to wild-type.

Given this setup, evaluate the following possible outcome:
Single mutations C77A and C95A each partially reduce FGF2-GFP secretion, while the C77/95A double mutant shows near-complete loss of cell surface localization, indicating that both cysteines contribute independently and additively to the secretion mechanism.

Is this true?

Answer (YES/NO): NO